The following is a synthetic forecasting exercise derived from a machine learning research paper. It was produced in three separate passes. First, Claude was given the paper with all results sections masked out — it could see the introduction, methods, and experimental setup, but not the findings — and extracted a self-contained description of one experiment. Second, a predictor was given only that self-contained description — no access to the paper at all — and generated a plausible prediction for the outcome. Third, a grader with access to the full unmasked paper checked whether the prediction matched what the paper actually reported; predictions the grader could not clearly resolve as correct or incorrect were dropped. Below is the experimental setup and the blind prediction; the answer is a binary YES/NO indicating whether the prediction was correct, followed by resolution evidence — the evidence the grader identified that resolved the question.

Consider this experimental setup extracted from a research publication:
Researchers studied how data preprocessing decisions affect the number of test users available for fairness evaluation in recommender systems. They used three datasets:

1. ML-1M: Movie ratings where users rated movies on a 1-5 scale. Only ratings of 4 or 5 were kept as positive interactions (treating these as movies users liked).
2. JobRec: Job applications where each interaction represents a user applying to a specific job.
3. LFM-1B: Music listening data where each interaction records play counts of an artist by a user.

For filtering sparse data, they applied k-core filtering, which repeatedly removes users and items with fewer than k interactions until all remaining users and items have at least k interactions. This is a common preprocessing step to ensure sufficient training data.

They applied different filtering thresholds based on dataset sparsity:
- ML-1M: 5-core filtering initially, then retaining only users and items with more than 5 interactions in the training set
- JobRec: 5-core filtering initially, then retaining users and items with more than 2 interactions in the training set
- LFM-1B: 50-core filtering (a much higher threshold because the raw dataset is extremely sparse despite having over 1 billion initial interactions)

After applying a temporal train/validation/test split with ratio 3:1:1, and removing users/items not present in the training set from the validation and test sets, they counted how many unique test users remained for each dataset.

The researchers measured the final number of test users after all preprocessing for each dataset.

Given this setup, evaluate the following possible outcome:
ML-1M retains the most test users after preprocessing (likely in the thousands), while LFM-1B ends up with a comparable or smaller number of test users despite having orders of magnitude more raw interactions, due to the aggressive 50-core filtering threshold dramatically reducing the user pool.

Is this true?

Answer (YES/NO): NO